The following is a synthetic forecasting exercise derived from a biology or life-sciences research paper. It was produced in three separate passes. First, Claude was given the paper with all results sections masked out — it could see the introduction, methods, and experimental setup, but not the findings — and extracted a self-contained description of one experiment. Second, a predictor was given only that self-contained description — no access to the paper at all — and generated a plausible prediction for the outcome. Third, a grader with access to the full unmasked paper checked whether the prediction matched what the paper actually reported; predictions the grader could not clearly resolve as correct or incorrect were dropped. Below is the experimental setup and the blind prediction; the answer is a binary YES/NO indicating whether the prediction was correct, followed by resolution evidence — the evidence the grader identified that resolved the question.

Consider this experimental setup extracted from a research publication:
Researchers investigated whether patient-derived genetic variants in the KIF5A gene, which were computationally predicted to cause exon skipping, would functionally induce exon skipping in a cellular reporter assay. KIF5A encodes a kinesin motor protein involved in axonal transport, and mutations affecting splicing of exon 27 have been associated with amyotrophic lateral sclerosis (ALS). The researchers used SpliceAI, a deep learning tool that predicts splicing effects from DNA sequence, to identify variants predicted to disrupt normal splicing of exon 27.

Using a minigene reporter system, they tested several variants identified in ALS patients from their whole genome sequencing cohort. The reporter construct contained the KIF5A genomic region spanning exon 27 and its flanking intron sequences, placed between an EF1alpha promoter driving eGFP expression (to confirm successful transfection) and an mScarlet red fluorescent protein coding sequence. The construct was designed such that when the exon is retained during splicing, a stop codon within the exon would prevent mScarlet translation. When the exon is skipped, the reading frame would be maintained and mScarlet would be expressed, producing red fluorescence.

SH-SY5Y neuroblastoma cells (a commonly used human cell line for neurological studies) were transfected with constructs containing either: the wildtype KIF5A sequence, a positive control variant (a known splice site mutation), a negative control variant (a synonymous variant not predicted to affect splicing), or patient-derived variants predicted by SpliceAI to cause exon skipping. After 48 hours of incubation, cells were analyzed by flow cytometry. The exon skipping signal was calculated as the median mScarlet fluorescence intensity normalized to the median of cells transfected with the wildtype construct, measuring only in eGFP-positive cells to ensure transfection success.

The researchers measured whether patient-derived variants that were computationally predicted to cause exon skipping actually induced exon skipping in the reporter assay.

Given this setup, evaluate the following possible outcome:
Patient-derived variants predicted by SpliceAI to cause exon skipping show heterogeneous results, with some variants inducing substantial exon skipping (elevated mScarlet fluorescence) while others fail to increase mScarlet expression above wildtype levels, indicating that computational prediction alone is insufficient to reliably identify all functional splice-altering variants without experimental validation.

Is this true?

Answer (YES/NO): NO